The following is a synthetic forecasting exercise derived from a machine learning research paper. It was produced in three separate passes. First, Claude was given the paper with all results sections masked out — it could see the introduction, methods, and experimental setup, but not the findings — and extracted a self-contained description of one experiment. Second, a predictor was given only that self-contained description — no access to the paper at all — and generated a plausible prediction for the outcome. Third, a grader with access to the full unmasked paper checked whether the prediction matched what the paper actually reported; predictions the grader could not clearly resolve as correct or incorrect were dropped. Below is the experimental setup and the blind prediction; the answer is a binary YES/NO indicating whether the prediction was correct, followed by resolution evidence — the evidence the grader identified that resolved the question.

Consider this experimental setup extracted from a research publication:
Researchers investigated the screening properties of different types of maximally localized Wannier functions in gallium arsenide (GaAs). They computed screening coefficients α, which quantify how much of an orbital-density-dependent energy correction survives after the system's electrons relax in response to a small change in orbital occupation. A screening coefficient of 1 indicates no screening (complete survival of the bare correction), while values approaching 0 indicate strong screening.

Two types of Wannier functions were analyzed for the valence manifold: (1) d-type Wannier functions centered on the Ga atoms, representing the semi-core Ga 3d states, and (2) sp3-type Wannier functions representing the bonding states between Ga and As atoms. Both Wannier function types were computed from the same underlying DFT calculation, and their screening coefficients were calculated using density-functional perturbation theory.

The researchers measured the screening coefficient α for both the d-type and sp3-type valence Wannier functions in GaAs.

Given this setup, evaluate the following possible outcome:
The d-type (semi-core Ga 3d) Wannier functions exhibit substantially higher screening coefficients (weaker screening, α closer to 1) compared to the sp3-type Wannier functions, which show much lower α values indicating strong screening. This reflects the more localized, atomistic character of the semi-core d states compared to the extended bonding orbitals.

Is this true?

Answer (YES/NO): YES